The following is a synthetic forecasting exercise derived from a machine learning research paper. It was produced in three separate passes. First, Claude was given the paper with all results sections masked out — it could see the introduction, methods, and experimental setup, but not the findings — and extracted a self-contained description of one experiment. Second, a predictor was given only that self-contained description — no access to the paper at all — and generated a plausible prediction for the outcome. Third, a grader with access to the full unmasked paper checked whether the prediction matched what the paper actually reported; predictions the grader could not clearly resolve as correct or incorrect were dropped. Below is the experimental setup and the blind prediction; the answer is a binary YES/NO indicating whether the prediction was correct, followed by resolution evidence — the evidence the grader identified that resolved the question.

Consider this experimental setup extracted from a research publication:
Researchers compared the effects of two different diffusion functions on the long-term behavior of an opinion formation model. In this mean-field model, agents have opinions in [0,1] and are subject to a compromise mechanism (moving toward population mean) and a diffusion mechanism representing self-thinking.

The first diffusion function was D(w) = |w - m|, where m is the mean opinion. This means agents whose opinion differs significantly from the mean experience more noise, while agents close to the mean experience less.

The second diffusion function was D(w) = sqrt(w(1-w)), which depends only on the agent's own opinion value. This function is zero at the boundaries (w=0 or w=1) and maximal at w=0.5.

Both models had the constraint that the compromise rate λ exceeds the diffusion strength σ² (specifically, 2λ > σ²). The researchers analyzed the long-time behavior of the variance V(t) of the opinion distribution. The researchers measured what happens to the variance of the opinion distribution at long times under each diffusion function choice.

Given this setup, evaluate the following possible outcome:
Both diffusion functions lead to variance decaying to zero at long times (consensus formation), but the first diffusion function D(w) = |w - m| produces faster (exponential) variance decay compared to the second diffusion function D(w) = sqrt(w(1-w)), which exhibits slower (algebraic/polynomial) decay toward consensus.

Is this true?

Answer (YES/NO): NO